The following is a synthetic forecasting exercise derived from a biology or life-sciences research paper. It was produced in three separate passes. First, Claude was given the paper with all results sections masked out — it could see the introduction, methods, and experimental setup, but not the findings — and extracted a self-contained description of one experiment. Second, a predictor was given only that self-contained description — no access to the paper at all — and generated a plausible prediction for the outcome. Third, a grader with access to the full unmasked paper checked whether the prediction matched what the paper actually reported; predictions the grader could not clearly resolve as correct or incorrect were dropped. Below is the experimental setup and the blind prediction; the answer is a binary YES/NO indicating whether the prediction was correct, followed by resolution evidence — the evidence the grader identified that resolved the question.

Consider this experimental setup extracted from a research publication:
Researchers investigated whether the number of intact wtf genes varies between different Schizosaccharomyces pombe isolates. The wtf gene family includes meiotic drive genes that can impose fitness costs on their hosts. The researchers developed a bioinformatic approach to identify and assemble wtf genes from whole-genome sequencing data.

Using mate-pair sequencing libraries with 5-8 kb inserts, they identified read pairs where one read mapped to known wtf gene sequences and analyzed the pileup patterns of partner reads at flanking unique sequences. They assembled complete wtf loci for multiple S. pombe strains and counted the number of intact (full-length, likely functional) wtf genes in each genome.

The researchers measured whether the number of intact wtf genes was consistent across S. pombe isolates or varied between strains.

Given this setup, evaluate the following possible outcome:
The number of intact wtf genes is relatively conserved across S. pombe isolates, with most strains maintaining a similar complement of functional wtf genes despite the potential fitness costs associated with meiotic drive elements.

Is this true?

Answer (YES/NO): NO